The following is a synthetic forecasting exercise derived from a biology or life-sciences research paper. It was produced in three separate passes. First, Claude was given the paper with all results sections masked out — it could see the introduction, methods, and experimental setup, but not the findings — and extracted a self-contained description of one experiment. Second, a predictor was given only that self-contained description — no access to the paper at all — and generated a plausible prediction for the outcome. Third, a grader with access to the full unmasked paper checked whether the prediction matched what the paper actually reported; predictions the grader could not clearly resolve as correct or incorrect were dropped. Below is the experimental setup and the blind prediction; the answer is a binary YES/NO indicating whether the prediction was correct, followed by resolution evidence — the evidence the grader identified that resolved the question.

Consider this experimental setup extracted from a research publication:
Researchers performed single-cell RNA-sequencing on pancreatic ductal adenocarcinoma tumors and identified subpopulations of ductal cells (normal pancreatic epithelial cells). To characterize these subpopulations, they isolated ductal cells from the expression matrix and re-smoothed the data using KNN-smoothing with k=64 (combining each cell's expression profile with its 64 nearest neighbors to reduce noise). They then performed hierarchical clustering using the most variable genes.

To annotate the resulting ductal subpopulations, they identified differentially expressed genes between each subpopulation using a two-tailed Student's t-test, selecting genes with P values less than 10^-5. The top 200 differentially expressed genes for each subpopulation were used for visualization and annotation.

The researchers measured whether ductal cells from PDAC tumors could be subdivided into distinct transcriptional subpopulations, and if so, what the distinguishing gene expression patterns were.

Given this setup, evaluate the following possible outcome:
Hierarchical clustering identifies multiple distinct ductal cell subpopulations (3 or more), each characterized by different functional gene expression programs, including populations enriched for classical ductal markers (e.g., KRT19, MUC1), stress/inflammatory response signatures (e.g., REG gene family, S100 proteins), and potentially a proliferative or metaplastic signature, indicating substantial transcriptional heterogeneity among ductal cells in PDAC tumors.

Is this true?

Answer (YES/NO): NO